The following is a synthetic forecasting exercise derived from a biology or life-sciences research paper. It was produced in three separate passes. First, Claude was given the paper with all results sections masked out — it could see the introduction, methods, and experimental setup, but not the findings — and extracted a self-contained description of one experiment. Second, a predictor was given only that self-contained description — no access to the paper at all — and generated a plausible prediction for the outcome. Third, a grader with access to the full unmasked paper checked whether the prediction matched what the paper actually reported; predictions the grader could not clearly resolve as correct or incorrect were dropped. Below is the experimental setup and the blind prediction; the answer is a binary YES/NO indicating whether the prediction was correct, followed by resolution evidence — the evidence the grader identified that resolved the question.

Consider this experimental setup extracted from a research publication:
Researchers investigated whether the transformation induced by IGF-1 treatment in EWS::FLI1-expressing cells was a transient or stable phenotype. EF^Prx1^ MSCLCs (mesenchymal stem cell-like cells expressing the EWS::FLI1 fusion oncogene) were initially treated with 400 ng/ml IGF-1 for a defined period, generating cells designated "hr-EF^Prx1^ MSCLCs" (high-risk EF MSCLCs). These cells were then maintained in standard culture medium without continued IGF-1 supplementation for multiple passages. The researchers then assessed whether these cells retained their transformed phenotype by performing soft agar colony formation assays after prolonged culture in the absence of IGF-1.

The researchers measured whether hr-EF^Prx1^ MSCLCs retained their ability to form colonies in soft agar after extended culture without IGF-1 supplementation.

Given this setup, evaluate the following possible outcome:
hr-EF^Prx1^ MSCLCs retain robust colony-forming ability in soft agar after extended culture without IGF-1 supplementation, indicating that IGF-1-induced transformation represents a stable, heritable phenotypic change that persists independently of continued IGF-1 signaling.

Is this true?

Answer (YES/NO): YES